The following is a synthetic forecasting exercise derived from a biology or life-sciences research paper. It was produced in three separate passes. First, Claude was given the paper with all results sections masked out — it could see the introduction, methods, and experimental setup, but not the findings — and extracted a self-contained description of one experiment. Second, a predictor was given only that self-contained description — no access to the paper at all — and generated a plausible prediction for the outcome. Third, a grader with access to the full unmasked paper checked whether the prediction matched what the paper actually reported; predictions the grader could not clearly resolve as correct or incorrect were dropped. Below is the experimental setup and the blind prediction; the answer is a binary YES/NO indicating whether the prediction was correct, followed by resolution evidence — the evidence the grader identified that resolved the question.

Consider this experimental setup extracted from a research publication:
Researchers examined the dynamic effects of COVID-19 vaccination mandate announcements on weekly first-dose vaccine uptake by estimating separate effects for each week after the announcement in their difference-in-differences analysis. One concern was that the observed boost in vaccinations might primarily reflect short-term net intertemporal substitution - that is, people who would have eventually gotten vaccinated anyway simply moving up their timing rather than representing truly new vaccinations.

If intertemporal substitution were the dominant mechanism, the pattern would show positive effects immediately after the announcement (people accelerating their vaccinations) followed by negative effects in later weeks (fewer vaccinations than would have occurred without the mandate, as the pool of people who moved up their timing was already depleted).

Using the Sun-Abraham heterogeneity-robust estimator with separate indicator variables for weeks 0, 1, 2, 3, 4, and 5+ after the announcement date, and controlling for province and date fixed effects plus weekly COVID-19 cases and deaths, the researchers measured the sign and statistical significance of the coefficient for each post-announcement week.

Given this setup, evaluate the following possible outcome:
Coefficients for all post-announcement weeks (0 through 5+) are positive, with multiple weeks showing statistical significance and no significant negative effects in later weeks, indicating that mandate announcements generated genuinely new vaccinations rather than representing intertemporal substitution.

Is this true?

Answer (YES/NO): YES